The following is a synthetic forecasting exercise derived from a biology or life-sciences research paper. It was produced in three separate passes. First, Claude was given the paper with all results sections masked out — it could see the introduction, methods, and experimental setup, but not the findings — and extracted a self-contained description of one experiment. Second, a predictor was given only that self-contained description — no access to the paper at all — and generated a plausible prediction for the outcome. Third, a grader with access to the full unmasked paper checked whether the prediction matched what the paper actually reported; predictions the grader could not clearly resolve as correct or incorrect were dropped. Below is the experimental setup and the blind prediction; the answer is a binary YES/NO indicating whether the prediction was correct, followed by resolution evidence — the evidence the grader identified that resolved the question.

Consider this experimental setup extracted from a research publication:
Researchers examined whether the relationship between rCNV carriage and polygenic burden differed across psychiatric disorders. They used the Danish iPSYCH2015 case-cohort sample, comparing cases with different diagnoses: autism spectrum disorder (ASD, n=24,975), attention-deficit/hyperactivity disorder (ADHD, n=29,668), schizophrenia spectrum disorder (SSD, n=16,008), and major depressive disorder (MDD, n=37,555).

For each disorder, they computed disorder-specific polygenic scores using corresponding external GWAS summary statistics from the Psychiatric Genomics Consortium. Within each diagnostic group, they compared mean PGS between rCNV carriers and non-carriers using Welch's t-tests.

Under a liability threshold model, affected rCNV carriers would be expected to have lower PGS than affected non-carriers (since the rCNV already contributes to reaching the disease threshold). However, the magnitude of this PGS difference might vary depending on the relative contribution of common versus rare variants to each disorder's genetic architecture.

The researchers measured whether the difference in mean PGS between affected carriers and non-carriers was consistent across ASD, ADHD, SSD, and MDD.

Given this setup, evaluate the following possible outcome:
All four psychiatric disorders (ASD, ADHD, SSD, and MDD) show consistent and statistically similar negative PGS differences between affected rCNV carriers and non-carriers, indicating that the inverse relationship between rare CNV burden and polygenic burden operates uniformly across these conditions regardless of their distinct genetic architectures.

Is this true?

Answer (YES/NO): NO